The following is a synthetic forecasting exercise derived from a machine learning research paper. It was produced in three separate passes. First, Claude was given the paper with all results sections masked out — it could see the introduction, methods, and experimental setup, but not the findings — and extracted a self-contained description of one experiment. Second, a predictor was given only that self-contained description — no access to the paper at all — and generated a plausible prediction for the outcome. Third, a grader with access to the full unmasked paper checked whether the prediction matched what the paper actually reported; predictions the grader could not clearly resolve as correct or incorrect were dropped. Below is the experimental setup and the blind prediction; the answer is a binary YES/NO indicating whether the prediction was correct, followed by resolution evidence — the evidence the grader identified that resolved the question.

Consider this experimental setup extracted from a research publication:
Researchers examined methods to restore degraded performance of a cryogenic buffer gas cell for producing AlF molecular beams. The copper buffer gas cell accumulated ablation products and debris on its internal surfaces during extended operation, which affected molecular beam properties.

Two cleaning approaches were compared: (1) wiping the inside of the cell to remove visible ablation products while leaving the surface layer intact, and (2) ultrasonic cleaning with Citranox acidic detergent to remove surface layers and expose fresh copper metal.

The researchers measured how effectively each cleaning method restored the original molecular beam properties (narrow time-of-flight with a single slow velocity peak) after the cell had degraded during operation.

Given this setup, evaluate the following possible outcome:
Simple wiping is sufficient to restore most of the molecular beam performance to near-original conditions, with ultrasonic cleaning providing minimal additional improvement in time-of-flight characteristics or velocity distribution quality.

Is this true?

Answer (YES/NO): NO